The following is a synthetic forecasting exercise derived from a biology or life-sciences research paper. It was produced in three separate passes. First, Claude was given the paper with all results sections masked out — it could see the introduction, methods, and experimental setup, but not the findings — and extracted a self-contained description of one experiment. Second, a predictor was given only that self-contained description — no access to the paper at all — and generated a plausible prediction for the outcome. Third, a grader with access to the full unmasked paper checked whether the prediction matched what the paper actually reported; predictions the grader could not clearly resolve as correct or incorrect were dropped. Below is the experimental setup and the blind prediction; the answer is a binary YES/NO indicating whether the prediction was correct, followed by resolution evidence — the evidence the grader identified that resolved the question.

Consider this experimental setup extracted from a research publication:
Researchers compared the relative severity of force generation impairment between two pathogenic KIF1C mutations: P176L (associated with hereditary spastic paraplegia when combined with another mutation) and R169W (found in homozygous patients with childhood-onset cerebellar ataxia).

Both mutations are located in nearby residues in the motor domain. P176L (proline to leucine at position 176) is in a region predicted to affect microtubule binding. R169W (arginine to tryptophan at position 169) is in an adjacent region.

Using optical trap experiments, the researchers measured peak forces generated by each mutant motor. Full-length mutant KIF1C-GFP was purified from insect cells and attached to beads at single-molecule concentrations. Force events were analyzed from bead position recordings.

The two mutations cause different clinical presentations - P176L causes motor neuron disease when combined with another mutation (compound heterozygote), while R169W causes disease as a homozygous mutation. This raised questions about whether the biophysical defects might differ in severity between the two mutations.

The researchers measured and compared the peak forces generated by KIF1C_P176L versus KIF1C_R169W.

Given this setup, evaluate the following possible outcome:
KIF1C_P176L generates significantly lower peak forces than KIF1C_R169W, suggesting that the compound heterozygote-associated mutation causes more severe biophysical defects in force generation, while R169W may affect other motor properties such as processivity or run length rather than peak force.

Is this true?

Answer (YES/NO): NO